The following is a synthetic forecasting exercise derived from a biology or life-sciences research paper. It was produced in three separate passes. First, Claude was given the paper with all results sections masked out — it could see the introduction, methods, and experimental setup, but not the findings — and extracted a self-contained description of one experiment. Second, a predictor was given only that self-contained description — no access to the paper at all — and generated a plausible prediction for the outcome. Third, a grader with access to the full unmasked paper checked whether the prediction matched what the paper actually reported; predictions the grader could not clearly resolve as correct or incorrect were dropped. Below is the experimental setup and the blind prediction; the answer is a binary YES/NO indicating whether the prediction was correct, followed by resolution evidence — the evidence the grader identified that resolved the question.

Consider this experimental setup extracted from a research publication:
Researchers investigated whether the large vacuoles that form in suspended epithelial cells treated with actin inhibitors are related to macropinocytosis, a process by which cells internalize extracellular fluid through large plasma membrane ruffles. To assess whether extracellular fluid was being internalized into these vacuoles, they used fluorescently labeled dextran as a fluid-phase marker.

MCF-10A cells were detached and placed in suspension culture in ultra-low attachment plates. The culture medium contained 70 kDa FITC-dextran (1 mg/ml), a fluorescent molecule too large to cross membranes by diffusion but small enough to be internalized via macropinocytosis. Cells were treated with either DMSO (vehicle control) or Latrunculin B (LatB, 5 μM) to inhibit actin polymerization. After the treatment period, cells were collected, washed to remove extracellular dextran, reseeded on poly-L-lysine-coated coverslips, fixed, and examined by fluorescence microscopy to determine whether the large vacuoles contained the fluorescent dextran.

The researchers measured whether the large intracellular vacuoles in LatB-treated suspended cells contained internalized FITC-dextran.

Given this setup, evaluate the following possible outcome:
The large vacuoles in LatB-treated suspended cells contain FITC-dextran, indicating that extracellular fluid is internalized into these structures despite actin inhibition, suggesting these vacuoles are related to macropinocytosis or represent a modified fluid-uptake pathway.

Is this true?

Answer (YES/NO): YES